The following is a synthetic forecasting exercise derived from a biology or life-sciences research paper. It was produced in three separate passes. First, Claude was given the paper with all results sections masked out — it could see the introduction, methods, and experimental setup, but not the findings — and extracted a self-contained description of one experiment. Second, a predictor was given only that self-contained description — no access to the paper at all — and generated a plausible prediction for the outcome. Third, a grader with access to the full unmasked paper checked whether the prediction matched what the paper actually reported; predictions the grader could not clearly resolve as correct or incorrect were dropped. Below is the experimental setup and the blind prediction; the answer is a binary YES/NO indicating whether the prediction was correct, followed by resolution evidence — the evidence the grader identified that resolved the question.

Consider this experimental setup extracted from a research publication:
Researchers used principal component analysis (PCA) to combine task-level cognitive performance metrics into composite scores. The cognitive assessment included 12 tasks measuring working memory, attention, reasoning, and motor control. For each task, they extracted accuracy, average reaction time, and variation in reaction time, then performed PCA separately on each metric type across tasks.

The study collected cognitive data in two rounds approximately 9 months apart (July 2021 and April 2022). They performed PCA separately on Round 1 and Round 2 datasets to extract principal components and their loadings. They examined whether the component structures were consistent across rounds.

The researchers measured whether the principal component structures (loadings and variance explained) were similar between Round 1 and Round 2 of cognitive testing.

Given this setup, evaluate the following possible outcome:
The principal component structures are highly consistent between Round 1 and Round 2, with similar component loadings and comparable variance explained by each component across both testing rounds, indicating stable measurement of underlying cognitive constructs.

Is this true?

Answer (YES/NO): YES